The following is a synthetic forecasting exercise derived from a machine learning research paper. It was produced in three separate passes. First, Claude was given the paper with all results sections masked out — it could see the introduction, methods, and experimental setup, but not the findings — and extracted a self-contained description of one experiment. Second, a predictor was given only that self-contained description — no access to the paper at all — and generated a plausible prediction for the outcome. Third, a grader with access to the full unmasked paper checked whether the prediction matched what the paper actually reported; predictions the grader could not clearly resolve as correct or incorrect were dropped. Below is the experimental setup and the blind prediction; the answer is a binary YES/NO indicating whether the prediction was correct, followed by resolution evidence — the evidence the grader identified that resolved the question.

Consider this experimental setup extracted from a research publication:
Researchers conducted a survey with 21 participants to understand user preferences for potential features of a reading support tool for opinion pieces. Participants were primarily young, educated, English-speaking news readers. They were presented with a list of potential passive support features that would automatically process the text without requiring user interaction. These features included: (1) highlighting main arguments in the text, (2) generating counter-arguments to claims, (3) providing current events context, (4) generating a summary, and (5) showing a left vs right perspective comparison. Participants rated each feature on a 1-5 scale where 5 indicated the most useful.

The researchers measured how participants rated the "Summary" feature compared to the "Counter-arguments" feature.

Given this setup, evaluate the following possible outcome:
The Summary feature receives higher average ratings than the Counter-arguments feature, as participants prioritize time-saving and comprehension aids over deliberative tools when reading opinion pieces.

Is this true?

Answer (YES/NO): NO